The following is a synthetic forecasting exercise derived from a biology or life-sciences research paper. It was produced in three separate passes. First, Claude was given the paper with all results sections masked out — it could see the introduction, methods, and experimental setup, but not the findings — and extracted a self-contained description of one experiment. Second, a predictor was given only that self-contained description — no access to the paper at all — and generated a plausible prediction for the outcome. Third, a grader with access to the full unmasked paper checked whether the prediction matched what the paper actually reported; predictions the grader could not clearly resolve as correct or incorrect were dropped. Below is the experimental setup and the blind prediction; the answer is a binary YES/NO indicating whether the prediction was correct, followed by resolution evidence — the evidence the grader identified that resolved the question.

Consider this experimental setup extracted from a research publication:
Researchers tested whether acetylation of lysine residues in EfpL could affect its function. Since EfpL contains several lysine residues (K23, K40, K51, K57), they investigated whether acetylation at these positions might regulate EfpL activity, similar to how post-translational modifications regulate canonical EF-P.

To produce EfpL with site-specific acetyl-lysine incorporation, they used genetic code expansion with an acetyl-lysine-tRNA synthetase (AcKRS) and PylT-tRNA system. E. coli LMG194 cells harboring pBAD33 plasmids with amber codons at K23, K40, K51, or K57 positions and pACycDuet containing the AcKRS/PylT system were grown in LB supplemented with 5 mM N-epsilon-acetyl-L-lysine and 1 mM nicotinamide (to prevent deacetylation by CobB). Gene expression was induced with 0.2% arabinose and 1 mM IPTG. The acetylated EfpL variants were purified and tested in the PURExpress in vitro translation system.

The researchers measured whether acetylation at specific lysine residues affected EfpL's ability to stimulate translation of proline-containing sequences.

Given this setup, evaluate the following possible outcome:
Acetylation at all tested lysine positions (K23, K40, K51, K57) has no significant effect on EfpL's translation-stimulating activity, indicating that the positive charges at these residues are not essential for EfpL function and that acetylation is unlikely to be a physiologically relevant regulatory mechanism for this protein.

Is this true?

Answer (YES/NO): NO